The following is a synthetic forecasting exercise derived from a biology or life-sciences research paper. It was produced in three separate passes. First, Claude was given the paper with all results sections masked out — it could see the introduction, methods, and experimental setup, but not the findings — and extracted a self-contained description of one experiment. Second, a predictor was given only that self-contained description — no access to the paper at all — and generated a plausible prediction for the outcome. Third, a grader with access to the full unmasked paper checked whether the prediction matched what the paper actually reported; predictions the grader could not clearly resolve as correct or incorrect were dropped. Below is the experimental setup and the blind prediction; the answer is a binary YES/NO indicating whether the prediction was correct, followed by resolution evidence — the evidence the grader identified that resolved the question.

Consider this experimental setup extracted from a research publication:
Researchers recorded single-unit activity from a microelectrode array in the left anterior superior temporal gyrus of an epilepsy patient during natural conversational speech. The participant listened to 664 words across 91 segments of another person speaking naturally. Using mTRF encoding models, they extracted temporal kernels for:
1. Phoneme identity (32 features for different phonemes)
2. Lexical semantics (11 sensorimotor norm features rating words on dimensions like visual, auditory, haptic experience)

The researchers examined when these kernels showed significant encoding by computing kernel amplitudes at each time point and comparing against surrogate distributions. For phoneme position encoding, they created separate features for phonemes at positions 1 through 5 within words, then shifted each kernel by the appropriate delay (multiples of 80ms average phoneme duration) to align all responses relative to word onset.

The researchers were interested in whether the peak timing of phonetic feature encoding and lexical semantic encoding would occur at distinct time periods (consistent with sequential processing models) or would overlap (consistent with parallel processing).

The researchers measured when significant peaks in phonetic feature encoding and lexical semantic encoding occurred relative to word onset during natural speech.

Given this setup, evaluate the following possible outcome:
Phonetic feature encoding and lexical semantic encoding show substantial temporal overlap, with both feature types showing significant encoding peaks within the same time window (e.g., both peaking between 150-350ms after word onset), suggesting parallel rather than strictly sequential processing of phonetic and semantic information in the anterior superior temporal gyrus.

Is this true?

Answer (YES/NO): NO